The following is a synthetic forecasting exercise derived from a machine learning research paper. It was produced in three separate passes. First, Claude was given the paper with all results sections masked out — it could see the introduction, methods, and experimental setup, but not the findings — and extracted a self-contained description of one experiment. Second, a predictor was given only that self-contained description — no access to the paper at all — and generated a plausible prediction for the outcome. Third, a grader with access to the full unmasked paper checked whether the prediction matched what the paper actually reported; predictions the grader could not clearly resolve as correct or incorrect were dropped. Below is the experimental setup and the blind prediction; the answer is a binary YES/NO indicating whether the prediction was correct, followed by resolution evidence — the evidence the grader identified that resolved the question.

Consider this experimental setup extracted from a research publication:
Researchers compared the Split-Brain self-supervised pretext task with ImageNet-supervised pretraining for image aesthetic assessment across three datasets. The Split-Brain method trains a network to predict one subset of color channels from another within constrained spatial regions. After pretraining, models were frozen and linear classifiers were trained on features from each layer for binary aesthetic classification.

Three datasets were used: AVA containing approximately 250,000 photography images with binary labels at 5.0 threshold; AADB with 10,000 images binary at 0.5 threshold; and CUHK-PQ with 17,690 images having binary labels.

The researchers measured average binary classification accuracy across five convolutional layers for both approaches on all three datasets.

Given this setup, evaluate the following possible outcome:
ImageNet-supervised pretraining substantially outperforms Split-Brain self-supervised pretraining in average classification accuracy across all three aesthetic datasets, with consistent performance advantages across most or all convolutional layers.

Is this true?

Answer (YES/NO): NO